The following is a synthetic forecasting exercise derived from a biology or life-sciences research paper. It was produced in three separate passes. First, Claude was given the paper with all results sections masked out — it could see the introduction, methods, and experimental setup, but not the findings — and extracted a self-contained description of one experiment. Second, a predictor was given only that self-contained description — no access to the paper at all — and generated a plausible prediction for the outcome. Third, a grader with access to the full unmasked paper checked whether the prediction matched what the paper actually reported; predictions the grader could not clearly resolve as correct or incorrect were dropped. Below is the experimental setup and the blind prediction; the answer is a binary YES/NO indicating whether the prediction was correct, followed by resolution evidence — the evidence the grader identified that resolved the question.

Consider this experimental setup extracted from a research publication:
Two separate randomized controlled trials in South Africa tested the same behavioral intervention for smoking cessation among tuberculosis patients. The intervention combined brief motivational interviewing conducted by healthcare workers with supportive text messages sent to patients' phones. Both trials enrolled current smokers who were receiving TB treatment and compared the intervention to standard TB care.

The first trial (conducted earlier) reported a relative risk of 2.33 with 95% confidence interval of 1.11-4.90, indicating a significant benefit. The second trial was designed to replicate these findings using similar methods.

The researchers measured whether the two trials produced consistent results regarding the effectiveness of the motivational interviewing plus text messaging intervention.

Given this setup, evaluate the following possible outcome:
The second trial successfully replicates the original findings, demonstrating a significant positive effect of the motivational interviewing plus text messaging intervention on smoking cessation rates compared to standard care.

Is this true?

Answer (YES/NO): NO